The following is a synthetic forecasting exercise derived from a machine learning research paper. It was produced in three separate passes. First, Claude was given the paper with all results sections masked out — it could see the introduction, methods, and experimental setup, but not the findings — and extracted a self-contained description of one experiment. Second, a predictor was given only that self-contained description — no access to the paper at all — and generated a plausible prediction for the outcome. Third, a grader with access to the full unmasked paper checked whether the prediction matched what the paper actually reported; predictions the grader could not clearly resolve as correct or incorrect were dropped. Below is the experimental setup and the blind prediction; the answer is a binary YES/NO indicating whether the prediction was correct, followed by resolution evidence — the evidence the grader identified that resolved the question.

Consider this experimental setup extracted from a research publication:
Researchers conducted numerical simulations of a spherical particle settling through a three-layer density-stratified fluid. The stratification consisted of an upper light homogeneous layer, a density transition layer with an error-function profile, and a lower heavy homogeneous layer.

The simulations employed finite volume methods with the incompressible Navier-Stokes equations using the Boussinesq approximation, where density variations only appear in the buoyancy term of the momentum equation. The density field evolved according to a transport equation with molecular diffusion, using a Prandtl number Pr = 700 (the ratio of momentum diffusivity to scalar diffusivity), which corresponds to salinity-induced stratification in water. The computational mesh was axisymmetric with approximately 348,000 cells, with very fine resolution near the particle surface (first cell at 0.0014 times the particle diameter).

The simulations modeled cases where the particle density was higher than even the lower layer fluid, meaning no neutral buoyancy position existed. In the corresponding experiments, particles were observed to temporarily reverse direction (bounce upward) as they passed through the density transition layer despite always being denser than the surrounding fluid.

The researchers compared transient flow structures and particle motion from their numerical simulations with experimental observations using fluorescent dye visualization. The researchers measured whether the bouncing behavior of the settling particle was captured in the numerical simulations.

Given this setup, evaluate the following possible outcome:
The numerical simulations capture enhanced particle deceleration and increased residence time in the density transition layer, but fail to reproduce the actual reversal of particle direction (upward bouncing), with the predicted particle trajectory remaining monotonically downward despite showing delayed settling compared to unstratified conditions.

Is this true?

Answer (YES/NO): NO